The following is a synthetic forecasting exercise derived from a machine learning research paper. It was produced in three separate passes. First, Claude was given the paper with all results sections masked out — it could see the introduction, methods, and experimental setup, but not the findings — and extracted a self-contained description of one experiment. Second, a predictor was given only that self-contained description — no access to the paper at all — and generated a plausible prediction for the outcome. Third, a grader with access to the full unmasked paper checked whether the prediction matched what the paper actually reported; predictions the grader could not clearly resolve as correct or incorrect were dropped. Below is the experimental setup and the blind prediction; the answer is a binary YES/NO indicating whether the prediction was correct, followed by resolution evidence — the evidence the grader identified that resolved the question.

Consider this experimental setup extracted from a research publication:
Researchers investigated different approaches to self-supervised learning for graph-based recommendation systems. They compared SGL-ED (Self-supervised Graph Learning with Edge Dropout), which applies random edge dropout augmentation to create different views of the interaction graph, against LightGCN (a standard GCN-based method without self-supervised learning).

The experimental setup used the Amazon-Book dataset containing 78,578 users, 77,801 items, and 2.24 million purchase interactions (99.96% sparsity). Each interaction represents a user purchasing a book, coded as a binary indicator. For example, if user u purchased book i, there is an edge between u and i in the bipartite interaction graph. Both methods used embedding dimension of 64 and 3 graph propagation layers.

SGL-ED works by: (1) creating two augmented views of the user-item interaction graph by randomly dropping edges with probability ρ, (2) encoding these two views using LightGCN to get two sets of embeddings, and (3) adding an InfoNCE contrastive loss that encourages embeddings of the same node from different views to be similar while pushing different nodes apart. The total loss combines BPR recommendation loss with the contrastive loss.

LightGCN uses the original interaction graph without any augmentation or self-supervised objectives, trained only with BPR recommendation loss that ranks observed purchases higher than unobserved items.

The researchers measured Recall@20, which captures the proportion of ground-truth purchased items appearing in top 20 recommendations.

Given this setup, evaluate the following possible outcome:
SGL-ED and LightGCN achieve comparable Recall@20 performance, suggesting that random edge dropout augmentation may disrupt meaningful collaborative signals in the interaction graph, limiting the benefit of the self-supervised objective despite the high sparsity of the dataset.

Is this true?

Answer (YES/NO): NO